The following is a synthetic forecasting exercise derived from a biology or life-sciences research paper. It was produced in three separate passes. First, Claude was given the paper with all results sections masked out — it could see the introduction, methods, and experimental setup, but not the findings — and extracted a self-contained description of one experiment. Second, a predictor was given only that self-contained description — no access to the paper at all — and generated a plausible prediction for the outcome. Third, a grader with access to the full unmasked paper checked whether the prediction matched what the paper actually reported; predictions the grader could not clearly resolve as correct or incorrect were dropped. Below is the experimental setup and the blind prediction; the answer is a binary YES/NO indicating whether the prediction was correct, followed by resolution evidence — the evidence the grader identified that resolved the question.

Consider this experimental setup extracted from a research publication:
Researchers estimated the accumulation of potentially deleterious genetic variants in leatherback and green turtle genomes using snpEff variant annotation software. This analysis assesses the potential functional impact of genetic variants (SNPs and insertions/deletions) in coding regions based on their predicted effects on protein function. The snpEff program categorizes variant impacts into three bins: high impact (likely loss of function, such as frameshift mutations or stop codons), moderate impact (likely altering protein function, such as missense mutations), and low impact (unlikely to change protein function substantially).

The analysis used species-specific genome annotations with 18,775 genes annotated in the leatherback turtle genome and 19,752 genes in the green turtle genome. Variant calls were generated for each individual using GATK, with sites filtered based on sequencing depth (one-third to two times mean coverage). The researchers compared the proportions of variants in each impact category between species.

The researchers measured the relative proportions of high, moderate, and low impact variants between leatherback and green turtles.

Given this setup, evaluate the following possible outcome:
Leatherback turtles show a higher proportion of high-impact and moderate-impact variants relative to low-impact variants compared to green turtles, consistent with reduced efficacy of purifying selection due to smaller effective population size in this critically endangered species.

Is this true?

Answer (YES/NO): YES